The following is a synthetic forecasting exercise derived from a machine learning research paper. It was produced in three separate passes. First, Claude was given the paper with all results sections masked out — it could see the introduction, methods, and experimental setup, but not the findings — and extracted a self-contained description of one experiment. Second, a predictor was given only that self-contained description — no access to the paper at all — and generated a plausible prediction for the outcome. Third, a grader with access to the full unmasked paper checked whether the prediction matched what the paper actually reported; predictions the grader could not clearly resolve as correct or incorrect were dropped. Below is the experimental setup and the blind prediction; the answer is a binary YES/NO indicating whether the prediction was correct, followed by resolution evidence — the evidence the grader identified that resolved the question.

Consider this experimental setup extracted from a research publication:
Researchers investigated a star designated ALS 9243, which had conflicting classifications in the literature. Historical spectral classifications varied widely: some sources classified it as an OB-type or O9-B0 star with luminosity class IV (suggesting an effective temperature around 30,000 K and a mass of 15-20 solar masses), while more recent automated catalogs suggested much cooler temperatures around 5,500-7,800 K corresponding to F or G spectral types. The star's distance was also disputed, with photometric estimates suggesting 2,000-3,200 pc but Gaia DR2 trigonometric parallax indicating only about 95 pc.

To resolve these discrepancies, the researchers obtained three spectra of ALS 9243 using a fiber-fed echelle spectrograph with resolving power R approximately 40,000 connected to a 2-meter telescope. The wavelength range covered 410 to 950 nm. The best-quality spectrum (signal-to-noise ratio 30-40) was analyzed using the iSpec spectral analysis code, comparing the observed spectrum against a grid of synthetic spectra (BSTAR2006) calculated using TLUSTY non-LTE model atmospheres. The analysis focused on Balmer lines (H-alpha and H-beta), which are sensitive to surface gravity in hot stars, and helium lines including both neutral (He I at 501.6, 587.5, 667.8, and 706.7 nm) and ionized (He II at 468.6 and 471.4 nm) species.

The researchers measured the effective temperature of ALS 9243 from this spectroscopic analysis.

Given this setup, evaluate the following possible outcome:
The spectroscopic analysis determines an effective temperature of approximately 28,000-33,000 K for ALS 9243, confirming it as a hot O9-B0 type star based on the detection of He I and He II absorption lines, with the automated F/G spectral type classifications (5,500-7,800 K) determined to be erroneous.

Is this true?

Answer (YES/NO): YES